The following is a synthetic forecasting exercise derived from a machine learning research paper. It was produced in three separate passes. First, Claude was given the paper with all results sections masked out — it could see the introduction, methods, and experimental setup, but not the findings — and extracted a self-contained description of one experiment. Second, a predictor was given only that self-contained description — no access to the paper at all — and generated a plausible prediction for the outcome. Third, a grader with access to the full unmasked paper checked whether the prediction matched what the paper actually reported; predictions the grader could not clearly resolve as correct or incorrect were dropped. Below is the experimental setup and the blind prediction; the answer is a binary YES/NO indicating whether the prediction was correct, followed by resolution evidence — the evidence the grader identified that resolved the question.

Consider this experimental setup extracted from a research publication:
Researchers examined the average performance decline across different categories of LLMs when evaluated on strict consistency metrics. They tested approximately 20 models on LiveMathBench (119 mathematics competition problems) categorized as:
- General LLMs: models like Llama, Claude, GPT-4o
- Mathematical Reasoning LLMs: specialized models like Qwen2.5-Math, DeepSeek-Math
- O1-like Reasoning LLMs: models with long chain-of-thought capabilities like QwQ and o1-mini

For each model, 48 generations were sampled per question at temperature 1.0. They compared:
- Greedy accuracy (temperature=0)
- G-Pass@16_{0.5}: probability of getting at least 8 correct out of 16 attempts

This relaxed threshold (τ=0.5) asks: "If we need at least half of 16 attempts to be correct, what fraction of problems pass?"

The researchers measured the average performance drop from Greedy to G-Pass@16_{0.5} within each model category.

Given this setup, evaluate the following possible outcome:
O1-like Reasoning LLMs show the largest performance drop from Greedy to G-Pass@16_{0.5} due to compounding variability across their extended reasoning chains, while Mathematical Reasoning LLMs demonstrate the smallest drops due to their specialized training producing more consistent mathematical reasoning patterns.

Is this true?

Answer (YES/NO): NO